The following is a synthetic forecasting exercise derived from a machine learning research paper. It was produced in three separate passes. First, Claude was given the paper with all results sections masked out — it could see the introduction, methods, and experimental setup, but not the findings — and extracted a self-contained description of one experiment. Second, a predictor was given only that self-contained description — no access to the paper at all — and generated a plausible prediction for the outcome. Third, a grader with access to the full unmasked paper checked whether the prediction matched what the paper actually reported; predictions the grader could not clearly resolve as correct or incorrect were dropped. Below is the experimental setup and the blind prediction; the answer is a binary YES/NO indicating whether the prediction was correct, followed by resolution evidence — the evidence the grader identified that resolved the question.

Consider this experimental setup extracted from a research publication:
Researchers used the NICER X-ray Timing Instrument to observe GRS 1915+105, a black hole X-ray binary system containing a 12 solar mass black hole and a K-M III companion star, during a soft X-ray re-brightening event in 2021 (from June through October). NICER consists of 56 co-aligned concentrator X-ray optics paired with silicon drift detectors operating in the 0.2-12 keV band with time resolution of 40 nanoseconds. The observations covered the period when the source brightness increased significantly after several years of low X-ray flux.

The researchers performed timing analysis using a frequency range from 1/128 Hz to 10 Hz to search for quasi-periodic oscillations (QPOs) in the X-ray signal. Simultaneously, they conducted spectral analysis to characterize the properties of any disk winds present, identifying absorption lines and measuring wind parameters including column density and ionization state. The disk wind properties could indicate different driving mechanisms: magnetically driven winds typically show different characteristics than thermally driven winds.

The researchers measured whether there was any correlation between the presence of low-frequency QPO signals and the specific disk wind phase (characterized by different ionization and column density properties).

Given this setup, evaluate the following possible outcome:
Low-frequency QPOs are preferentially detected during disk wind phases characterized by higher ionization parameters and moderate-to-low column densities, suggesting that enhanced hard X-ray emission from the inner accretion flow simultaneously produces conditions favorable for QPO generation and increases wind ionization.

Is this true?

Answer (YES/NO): NO